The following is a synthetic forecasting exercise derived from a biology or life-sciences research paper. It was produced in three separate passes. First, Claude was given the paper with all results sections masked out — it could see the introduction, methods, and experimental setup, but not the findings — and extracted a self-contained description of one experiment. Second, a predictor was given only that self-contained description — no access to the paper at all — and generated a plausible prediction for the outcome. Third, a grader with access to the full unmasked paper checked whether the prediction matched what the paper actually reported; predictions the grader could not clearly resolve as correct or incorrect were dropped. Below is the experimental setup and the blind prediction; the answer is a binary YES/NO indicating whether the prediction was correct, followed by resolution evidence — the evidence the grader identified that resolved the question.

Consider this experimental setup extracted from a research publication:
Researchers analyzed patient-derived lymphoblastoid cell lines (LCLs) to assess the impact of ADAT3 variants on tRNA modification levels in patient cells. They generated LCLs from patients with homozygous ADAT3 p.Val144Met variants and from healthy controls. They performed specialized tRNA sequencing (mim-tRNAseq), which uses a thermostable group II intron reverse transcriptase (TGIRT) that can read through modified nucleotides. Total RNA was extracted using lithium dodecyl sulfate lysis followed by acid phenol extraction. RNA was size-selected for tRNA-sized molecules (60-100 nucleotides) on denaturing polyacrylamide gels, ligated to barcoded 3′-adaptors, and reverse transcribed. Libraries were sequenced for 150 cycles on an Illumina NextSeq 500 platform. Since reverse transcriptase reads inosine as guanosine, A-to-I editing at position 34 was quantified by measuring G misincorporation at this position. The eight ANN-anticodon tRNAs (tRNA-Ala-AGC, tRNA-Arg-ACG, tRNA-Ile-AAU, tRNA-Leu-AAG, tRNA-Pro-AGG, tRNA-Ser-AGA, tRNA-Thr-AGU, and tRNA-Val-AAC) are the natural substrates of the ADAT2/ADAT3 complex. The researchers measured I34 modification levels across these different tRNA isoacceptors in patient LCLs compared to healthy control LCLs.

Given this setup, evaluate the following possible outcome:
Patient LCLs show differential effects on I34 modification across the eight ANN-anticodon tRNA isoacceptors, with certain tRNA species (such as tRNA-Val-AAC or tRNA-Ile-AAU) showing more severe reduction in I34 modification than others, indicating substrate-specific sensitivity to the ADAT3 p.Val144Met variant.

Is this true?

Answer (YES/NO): NO